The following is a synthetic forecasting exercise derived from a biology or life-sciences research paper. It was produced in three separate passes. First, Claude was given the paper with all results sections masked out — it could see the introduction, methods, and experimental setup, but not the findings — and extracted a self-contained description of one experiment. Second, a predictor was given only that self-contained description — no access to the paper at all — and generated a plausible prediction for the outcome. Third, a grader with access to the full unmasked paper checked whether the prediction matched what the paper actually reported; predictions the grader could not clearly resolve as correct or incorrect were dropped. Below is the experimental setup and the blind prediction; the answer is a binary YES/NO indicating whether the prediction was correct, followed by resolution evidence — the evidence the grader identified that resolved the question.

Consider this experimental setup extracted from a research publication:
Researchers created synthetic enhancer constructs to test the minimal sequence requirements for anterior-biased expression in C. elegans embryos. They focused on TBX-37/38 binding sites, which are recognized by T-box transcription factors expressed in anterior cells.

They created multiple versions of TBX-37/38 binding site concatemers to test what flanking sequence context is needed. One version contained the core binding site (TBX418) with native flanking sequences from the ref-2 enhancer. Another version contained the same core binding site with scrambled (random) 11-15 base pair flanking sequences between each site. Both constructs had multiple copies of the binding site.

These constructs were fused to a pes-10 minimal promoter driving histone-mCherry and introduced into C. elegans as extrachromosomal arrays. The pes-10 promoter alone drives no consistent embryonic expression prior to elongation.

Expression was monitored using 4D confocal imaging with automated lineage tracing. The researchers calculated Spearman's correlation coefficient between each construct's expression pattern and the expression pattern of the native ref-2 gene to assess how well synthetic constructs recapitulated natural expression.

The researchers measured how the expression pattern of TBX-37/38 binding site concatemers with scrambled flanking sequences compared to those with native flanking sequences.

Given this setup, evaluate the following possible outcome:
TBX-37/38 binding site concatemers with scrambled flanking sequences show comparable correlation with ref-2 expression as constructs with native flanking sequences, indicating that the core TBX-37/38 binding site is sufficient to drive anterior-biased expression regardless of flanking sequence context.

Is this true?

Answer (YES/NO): YES